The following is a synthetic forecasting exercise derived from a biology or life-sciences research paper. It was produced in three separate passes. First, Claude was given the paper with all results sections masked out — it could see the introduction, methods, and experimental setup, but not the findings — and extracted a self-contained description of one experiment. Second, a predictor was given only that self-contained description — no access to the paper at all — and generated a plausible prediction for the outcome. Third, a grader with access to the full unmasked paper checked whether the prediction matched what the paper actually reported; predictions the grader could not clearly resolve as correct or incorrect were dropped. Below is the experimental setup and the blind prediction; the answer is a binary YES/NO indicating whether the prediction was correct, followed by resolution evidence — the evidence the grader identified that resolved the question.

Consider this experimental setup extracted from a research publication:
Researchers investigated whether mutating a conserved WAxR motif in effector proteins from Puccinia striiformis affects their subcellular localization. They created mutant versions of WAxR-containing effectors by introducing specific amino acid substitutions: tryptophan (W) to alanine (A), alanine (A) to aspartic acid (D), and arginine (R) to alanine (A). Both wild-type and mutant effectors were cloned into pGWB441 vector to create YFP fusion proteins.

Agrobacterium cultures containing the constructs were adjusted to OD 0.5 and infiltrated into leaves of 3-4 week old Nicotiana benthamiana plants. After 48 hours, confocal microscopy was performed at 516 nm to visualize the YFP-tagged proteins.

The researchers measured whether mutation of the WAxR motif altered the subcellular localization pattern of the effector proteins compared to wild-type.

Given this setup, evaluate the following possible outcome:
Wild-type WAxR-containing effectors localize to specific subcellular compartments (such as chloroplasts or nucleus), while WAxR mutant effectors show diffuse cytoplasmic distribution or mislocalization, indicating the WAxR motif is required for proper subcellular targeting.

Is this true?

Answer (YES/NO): NO